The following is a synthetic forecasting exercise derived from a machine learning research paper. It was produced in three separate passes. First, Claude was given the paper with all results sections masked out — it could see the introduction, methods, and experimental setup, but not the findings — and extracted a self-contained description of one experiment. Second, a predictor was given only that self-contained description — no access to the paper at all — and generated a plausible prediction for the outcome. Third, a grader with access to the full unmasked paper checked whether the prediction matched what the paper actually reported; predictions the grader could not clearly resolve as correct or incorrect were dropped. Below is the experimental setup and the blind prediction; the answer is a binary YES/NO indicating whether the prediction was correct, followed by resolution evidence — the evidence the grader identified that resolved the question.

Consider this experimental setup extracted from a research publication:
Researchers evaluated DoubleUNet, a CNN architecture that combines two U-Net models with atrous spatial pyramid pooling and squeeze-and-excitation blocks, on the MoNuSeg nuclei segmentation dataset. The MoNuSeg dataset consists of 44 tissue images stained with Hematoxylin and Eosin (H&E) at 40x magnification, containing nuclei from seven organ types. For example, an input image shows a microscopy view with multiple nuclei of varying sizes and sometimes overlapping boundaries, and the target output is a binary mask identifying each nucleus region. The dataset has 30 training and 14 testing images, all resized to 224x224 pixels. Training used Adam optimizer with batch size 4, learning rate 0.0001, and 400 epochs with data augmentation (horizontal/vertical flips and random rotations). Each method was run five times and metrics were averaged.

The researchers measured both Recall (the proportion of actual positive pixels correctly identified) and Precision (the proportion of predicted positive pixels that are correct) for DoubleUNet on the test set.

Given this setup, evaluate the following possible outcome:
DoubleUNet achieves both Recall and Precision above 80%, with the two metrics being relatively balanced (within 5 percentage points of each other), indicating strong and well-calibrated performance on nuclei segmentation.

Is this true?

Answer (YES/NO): NO